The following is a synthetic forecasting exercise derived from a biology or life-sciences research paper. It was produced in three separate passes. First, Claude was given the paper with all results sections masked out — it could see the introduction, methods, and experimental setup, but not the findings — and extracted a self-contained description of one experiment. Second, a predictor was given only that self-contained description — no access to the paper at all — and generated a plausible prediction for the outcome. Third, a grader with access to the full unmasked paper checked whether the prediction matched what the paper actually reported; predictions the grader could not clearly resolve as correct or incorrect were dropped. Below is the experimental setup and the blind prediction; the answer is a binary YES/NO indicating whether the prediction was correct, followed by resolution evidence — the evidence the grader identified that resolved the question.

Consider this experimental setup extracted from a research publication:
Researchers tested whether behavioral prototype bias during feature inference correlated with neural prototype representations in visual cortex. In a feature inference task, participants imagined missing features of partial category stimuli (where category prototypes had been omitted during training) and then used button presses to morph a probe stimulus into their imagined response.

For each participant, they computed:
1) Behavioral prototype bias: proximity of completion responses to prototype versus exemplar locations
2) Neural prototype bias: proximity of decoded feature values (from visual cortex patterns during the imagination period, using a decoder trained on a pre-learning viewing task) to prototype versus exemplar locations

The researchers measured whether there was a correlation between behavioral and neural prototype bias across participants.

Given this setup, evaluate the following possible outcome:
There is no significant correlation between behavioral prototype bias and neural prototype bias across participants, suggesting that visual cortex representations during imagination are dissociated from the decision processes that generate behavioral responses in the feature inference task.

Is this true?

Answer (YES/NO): NO